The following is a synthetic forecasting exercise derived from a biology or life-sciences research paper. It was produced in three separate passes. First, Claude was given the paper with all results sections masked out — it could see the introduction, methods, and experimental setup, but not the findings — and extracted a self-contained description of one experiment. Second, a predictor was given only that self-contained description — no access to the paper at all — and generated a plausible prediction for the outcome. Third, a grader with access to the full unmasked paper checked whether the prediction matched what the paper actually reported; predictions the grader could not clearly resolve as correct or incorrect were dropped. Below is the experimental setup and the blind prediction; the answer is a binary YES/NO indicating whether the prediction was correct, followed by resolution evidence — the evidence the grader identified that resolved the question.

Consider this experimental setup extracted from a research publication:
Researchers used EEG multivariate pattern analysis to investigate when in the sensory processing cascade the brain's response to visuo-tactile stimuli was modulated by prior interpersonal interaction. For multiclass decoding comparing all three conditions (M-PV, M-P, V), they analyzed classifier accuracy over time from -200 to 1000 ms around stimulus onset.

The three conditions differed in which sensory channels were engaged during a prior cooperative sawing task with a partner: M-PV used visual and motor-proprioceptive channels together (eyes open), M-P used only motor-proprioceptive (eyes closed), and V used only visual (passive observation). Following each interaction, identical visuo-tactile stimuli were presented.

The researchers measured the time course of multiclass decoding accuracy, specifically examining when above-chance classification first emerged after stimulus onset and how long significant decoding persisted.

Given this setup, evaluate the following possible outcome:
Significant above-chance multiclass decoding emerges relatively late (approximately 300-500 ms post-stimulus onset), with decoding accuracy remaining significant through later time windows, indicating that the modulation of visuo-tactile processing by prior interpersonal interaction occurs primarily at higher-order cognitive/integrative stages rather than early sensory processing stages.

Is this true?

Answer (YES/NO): NO